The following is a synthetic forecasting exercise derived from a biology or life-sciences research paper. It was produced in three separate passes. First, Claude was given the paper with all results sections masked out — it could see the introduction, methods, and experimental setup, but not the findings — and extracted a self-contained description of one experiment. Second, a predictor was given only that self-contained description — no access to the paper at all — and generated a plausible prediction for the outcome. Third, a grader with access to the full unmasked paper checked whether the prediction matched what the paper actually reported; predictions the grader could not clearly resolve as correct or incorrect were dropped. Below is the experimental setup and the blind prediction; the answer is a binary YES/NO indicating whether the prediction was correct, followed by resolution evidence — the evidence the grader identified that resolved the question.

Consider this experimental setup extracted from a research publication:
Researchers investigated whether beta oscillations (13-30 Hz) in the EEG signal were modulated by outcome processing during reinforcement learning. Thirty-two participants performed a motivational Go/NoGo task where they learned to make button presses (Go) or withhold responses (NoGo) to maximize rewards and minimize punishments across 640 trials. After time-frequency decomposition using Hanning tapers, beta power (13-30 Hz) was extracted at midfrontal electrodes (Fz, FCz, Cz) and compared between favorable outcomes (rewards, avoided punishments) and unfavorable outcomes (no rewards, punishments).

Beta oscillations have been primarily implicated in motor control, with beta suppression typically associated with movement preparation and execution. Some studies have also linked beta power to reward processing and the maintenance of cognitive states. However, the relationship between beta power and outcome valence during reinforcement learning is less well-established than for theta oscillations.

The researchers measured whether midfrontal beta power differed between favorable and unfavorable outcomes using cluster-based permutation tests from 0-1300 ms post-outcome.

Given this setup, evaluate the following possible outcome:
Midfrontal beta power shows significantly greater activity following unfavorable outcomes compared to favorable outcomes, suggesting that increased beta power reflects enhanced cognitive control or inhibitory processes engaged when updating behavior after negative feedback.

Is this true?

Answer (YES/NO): NO